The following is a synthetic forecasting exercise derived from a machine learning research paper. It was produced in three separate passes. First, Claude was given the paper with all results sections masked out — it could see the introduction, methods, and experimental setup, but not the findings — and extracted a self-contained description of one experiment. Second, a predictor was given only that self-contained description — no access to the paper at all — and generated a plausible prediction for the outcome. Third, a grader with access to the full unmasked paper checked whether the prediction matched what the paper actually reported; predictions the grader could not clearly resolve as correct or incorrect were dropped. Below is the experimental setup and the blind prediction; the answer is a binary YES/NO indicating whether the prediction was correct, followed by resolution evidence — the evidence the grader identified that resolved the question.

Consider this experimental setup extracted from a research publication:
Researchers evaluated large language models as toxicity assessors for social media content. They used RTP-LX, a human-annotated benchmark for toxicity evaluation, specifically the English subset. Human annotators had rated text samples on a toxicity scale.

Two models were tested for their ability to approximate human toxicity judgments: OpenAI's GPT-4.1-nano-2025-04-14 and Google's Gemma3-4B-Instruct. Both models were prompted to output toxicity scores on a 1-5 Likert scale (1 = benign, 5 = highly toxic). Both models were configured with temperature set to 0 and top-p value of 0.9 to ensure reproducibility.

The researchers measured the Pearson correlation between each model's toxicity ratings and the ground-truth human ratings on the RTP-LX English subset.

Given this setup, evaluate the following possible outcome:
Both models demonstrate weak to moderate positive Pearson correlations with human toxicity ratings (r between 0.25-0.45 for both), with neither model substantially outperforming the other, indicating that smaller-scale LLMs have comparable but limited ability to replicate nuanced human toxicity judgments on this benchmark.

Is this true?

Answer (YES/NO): NO